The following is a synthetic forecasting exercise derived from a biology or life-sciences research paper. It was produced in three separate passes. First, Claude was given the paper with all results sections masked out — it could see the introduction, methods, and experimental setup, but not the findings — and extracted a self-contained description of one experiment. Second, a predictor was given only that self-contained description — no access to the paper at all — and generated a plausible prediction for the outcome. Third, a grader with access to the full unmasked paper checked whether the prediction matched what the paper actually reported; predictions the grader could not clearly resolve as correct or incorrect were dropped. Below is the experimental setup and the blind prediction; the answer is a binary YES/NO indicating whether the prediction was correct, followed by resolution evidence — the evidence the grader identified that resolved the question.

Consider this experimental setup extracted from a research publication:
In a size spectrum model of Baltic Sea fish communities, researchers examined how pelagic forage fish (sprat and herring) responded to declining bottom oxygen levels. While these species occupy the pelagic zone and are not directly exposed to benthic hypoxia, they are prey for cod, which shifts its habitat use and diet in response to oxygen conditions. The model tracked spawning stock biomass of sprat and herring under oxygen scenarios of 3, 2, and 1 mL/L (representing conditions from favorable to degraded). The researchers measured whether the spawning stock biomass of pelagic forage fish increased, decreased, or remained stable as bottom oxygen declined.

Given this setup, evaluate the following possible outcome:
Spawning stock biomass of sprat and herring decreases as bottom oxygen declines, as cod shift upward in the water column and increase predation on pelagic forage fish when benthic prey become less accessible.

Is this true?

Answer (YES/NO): YES